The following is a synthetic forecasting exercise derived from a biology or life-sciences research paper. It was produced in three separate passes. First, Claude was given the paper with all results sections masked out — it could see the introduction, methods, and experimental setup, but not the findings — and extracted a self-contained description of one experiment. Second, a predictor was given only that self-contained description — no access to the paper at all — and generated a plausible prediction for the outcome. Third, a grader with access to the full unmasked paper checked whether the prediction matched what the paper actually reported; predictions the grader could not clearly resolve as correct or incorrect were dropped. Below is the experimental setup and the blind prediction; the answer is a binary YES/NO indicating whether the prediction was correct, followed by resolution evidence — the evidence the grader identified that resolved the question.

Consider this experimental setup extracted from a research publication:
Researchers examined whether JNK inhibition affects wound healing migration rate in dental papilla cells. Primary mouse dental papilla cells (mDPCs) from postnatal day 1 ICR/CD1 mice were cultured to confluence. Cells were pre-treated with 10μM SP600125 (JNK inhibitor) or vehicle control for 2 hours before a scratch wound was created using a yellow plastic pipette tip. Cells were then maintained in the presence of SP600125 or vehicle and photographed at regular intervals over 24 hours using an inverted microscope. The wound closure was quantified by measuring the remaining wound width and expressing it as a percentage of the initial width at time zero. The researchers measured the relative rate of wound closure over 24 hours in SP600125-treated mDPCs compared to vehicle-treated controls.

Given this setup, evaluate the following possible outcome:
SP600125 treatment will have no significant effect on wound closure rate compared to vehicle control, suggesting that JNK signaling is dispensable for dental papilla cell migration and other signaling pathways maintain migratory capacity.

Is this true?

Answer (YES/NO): NO